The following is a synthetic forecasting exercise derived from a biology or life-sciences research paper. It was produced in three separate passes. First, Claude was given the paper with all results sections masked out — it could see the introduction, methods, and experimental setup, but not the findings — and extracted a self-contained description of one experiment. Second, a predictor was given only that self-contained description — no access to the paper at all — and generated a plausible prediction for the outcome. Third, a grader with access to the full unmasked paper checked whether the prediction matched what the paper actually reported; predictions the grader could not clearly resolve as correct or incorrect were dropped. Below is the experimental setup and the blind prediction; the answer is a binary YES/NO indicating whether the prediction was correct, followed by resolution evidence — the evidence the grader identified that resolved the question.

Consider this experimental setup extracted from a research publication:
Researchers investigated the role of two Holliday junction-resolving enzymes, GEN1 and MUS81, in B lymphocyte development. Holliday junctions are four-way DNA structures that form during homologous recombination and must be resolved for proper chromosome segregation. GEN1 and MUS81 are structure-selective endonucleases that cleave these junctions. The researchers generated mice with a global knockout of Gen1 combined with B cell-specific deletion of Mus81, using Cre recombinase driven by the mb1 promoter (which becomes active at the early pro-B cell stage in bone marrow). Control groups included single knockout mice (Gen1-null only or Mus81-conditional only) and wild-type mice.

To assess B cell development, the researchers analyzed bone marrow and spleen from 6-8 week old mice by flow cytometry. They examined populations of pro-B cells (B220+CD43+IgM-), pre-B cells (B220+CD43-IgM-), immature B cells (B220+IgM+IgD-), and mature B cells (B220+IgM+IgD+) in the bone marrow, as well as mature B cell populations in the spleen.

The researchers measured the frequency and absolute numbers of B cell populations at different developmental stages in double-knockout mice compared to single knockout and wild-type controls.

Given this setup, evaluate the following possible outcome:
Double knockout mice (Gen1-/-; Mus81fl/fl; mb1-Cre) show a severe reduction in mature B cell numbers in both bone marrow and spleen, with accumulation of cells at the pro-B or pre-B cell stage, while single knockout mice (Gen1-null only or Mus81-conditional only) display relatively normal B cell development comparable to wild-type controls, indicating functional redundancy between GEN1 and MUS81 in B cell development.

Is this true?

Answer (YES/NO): NO